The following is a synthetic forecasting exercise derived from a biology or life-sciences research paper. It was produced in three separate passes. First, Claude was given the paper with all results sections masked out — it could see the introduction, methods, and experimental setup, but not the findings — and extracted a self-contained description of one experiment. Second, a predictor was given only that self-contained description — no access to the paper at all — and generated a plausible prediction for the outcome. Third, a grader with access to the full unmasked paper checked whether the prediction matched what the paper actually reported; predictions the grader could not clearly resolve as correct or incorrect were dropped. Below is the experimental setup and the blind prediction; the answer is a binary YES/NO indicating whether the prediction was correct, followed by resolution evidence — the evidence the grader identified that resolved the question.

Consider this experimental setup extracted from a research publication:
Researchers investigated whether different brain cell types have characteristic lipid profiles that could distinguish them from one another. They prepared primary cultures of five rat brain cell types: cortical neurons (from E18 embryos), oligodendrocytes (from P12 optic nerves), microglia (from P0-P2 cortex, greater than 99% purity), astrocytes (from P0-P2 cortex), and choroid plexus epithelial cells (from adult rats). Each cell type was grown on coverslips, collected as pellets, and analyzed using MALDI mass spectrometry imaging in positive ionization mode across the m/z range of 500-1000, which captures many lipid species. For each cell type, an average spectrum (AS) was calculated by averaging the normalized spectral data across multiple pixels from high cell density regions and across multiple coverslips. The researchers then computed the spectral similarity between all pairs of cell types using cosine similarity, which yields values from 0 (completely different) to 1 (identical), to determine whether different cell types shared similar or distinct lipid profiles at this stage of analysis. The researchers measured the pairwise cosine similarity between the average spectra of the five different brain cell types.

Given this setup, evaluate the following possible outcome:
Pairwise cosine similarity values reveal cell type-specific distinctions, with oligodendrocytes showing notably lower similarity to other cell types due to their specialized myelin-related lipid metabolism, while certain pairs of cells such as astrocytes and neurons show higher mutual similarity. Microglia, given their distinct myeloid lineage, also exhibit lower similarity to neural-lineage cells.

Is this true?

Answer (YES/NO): NO